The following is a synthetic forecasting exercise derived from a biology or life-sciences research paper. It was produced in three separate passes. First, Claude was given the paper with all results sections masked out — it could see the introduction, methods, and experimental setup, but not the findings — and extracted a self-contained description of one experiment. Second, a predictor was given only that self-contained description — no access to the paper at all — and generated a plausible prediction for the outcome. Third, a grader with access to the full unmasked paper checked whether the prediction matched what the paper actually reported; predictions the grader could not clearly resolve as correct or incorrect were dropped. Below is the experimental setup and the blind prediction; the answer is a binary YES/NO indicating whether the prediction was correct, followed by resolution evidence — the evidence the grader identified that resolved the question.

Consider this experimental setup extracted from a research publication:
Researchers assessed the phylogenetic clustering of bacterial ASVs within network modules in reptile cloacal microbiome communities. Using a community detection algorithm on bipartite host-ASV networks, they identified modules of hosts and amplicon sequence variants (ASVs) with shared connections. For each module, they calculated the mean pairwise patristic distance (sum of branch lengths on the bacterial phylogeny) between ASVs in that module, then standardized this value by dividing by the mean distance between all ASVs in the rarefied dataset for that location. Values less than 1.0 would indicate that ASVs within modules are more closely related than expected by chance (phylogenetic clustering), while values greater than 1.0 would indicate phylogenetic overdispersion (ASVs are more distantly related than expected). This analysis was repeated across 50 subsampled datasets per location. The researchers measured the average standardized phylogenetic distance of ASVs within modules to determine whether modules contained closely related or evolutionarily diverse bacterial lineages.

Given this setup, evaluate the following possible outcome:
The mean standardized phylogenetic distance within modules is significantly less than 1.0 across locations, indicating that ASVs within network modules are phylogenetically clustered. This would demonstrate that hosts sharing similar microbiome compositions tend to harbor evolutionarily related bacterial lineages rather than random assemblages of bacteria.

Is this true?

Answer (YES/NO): YES